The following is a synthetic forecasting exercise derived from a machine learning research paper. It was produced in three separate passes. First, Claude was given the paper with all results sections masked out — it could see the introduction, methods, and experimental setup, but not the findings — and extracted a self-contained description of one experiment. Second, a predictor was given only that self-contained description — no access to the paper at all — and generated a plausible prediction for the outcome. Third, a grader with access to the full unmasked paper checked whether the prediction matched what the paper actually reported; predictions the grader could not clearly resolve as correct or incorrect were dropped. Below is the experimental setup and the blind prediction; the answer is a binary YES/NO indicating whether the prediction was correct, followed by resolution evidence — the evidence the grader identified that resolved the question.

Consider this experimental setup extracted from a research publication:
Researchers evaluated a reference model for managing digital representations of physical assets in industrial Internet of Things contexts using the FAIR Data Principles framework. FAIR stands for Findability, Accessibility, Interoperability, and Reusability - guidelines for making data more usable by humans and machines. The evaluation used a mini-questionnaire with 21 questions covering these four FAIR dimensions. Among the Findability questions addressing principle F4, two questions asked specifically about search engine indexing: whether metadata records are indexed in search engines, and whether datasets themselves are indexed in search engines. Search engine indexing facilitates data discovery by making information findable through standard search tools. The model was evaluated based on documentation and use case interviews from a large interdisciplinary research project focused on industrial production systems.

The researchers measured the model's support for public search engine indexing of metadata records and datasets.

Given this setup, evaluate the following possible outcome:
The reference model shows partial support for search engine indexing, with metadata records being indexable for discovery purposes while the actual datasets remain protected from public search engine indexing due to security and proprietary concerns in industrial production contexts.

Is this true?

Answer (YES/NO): NO